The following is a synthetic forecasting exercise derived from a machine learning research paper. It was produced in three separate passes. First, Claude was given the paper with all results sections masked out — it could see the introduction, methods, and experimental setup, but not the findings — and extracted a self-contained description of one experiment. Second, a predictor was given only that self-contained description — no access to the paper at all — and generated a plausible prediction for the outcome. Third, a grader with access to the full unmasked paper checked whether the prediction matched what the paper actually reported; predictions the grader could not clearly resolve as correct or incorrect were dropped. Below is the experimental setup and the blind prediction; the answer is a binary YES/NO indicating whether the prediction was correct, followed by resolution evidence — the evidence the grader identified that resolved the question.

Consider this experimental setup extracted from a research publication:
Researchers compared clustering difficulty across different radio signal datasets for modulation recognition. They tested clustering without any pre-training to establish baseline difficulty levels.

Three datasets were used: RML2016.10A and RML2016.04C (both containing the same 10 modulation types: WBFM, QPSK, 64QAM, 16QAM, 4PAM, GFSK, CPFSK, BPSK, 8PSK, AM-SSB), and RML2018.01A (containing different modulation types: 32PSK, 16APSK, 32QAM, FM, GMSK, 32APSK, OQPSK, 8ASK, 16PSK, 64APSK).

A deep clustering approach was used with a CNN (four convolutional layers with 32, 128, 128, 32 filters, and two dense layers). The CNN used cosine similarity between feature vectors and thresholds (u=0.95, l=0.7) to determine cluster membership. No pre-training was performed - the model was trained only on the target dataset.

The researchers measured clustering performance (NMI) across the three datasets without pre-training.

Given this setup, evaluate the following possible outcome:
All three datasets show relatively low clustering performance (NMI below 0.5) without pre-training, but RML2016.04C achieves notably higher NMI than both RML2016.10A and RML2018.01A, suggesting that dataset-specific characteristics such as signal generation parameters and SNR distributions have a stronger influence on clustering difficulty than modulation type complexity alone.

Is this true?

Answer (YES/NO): NO